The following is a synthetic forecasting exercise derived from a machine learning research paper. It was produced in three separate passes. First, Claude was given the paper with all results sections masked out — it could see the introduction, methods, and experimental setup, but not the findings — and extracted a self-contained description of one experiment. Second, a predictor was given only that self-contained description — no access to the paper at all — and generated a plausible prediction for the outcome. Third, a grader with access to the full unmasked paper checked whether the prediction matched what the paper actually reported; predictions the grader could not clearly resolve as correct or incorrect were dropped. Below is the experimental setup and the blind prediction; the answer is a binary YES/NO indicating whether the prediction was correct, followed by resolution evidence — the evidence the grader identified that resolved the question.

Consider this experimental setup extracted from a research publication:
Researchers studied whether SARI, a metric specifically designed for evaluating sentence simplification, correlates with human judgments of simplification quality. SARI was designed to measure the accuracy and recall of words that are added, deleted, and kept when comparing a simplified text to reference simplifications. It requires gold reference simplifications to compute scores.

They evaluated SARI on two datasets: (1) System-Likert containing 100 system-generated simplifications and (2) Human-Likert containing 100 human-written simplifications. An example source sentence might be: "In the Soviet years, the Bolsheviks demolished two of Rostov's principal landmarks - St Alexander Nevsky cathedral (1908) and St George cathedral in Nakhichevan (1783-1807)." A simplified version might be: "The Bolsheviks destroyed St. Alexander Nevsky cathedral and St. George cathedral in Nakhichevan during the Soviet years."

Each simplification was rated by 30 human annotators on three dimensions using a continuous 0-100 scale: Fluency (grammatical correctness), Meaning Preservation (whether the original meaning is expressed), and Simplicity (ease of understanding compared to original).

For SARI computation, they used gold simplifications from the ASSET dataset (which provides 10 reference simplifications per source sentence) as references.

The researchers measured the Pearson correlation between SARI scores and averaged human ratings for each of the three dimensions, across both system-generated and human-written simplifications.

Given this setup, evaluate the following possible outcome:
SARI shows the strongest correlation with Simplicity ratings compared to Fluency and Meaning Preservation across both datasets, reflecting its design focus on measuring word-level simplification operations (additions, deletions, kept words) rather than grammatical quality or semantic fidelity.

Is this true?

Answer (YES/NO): YES